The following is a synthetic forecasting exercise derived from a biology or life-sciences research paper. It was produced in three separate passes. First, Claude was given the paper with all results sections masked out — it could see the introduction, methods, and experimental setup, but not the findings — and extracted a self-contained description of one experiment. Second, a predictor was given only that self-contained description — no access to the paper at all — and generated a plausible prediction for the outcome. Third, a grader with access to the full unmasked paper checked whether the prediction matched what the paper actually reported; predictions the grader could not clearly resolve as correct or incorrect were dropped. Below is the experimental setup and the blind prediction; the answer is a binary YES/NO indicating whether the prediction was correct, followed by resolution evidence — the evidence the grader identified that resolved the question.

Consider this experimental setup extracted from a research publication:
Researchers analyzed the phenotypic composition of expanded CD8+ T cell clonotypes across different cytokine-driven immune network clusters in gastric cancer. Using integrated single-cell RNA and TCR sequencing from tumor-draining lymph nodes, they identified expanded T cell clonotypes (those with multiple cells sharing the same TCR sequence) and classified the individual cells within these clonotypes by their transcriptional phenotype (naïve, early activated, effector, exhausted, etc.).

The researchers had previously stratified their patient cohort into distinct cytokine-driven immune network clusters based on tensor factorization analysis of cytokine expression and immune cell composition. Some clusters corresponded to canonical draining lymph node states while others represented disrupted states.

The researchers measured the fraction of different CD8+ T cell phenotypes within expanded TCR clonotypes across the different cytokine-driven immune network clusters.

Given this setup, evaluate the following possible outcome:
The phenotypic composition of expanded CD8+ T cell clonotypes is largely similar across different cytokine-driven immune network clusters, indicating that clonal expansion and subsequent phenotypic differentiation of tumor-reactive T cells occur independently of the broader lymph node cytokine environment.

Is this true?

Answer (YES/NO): NO